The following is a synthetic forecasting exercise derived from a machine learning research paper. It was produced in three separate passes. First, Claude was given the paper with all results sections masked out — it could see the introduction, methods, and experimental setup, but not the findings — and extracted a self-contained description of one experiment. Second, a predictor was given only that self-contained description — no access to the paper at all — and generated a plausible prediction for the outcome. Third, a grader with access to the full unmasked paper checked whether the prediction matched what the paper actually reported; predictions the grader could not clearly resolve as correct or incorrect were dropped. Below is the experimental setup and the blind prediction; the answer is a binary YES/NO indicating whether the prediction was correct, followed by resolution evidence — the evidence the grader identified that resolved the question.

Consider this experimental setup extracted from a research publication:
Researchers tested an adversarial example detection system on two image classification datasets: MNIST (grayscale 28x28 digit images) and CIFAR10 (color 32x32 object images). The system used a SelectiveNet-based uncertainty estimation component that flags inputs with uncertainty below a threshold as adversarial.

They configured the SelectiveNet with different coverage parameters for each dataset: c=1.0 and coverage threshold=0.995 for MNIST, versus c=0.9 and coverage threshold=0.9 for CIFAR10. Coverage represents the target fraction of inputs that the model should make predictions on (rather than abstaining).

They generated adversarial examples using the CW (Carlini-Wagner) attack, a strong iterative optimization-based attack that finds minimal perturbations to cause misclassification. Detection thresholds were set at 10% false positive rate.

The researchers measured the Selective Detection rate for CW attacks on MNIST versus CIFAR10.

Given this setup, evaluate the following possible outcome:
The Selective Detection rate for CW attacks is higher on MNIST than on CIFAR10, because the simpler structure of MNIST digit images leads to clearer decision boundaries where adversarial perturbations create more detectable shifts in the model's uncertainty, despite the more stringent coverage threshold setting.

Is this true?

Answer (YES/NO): YES